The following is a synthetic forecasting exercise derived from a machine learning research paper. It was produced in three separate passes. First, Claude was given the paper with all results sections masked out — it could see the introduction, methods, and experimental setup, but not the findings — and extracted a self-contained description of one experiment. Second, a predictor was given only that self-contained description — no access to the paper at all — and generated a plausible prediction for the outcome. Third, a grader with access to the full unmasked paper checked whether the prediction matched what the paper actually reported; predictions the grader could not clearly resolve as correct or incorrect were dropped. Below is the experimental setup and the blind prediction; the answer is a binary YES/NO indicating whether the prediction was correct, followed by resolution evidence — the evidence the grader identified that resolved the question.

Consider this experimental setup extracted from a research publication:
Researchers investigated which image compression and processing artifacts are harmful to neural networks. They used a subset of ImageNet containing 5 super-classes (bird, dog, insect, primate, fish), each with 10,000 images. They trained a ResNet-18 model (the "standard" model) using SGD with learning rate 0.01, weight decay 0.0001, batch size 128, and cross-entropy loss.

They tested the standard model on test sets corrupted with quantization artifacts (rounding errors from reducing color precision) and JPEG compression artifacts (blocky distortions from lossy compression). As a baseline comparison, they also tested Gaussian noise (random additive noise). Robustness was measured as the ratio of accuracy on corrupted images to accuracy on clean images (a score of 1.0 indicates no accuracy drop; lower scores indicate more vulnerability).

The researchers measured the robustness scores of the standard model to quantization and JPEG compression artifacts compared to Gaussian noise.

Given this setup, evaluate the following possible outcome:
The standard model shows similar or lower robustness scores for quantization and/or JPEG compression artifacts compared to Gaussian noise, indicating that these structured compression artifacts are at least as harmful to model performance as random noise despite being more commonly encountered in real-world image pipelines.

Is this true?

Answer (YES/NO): NO